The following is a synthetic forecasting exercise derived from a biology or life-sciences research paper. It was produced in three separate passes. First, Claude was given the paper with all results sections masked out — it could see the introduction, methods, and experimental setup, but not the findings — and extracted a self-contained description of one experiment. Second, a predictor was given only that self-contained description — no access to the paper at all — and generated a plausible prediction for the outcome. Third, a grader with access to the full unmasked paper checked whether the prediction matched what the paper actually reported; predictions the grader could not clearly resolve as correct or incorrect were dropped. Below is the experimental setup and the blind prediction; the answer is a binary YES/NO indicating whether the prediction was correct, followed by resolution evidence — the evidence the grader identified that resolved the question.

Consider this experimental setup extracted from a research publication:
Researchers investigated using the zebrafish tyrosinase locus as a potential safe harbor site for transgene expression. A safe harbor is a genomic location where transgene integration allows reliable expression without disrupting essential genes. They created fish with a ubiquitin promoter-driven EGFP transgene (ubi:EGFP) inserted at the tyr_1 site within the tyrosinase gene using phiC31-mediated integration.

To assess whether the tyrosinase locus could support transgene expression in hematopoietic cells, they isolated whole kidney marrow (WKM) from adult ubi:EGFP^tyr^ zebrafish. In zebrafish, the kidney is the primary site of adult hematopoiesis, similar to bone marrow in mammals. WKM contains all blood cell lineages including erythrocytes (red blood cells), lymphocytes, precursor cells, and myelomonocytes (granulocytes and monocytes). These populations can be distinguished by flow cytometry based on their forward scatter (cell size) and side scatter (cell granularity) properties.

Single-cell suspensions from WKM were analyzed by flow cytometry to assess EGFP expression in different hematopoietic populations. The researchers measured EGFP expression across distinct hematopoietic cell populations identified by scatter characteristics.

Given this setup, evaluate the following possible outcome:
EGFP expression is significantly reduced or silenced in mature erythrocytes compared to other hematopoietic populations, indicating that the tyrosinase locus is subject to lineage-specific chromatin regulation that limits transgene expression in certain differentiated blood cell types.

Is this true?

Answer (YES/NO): NO